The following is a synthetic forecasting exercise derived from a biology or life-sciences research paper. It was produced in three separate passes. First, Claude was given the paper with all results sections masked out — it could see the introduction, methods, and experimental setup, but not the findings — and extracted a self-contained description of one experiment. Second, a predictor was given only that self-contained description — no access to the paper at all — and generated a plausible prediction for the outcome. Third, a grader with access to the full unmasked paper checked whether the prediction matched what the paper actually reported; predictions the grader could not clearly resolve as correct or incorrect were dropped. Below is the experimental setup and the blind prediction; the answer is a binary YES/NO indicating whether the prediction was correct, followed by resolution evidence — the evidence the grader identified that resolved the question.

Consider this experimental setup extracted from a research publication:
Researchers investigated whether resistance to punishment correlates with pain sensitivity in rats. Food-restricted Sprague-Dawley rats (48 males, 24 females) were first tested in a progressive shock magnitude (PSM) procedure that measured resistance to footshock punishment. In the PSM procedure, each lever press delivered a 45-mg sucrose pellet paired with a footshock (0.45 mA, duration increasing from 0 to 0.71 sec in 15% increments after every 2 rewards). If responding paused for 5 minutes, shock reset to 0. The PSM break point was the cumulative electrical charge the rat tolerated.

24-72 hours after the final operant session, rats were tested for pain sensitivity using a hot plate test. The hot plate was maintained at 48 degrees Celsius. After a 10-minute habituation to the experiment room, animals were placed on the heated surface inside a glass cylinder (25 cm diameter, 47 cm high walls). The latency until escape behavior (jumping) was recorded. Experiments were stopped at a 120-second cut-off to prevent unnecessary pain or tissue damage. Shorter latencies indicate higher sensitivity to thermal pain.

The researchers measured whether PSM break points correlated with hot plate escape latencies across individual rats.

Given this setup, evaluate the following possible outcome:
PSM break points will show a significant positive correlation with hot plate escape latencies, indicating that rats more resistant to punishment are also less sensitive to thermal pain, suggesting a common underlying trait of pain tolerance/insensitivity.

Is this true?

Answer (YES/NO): NO